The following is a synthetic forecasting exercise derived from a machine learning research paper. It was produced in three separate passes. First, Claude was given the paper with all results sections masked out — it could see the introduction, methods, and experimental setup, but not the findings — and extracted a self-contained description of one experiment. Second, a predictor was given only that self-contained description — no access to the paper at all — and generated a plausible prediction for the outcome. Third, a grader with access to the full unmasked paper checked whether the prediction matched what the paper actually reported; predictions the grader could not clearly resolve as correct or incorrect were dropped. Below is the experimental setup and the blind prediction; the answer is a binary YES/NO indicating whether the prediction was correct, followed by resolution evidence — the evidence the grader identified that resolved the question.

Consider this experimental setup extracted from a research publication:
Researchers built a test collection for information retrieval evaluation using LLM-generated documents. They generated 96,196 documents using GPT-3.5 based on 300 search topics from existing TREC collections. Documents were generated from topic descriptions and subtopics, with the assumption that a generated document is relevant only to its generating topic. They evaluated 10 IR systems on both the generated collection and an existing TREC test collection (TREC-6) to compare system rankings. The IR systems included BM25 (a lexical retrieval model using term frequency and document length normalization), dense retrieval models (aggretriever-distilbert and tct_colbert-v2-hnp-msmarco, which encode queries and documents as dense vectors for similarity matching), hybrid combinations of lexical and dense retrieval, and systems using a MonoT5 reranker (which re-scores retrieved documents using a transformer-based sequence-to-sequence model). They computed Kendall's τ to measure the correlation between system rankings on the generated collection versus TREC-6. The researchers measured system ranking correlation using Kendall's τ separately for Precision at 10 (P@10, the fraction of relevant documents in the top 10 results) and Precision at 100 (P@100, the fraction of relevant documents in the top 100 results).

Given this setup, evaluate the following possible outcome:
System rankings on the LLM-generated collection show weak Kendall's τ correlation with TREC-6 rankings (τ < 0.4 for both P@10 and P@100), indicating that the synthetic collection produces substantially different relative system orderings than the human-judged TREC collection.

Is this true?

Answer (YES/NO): NO